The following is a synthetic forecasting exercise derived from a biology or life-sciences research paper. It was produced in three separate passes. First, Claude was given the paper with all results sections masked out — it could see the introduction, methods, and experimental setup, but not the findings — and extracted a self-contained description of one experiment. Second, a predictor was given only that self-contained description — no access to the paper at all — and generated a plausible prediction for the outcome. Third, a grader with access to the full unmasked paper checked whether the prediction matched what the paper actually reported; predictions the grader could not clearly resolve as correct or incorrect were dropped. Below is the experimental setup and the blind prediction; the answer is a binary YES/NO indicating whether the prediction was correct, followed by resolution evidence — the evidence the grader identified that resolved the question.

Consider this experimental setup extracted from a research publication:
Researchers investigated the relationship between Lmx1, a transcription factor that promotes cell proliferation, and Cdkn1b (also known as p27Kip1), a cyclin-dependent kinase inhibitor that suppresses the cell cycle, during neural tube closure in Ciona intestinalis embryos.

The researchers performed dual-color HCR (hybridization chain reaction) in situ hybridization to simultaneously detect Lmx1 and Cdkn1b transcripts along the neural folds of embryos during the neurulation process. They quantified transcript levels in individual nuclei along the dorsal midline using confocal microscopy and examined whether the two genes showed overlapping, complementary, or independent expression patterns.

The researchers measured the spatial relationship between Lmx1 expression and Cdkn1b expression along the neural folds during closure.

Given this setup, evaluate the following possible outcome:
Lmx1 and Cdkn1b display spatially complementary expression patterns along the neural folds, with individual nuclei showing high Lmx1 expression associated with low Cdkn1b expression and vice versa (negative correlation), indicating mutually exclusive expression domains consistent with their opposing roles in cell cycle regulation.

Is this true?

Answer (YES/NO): YES